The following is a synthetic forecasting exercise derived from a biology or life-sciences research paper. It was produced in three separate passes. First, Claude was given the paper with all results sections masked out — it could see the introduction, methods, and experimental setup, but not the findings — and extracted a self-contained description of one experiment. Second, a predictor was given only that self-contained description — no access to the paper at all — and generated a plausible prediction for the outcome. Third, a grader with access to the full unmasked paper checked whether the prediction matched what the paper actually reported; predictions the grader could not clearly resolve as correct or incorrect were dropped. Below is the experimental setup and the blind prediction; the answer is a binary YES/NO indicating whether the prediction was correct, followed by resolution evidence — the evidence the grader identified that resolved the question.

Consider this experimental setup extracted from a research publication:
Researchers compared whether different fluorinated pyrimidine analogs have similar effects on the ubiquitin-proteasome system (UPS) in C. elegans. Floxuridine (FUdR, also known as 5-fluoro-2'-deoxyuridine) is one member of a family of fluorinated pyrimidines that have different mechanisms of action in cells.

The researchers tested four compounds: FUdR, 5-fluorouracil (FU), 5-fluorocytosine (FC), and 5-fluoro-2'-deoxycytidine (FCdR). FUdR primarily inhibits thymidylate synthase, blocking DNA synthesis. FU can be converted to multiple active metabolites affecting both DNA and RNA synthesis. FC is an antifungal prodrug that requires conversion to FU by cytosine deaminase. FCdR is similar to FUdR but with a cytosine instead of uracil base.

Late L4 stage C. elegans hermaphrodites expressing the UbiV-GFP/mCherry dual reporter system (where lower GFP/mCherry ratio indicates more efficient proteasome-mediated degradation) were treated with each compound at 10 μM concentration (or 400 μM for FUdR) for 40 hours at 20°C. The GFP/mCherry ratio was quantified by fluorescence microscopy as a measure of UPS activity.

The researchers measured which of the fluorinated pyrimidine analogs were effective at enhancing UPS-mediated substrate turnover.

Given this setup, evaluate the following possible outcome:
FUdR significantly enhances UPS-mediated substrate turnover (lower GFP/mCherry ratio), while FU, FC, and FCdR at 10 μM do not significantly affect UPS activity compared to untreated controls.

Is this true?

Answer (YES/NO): NO